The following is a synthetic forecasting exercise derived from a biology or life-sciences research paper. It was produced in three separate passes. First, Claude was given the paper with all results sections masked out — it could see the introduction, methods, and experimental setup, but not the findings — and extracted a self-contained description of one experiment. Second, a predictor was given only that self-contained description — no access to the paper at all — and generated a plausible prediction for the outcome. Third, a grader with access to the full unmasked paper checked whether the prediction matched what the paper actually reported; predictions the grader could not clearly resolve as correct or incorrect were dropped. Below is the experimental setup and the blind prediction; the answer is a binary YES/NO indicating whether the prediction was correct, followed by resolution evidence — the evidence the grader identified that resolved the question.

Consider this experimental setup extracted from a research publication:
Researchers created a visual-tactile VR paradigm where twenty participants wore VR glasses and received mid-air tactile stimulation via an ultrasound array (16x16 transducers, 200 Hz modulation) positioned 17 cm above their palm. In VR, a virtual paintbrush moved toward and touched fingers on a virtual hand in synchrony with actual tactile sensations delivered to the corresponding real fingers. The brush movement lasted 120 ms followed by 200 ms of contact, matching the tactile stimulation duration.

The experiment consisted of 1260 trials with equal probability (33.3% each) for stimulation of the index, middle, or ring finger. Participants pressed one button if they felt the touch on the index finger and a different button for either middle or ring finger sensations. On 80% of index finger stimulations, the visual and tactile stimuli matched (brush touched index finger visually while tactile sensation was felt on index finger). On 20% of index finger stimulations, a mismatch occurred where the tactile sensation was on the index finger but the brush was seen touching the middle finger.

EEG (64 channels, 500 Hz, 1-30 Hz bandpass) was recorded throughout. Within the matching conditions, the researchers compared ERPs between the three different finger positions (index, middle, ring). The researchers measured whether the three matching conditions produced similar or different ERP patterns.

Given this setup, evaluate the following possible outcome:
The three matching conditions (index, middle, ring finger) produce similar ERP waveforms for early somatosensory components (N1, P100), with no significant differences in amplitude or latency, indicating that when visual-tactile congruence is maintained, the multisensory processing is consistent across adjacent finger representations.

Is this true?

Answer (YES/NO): NO